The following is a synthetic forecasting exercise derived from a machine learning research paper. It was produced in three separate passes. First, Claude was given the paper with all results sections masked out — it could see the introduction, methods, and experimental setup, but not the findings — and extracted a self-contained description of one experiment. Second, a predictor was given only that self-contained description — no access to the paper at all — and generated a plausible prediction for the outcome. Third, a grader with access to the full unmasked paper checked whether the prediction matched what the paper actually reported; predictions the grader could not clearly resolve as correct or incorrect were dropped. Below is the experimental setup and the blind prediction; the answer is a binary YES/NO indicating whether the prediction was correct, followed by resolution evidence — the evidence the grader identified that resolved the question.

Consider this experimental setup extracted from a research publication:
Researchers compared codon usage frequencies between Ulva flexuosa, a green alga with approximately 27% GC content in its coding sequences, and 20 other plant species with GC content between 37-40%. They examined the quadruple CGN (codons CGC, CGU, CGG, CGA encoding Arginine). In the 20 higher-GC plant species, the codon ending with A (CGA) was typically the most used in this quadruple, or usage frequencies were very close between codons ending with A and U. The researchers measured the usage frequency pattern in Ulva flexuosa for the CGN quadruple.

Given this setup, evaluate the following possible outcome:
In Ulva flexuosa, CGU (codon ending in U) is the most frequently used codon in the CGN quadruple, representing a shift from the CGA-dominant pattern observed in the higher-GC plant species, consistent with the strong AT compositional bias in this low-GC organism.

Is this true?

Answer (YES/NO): YES